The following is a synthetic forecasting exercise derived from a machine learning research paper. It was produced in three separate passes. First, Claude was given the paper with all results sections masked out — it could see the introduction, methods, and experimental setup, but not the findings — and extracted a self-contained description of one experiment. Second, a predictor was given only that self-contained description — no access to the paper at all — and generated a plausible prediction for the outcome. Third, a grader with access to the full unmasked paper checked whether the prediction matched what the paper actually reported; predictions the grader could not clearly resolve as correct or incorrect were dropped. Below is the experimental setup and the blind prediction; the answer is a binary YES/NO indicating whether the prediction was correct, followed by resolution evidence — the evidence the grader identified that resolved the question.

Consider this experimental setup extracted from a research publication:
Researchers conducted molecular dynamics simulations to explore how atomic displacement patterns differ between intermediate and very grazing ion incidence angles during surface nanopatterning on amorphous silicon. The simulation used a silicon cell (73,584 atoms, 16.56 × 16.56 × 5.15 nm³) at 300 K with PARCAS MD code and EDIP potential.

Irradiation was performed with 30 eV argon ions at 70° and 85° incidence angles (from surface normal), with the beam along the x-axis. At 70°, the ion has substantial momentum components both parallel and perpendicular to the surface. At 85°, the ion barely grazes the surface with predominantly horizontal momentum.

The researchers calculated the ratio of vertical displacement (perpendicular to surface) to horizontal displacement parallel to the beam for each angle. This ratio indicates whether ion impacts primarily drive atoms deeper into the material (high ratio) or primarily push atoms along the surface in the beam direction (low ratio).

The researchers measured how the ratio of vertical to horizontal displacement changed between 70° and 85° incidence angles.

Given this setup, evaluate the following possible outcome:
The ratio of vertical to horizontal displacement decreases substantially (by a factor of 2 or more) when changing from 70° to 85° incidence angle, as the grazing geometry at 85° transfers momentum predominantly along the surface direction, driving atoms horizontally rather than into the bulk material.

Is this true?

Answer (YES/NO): NO